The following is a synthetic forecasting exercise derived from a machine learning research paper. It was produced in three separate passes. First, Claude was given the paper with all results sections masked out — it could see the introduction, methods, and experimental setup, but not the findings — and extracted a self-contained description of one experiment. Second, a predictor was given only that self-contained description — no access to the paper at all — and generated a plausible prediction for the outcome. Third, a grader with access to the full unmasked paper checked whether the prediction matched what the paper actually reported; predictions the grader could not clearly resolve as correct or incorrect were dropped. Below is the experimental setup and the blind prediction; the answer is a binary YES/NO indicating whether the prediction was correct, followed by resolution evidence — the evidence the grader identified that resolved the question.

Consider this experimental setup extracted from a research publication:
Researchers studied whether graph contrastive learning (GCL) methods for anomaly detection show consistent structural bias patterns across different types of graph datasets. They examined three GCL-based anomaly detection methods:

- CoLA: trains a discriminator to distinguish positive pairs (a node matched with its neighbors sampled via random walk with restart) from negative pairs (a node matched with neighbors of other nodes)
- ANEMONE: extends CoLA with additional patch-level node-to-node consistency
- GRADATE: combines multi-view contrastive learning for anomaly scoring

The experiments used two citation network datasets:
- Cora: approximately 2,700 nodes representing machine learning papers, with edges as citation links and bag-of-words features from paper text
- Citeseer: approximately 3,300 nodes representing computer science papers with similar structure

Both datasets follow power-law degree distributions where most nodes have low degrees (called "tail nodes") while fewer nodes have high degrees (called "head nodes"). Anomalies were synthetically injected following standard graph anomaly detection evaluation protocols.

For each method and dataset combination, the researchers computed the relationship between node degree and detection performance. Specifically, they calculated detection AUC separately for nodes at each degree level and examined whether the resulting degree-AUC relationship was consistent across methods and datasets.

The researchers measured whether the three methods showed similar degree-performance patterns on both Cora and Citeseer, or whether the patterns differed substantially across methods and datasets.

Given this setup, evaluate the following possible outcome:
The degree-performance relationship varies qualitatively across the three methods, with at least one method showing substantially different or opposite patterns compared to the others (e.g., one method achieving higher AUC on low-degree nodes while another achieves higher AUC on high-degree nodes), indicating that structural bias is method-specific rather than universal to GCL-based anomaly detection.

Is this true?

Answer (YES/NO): NO